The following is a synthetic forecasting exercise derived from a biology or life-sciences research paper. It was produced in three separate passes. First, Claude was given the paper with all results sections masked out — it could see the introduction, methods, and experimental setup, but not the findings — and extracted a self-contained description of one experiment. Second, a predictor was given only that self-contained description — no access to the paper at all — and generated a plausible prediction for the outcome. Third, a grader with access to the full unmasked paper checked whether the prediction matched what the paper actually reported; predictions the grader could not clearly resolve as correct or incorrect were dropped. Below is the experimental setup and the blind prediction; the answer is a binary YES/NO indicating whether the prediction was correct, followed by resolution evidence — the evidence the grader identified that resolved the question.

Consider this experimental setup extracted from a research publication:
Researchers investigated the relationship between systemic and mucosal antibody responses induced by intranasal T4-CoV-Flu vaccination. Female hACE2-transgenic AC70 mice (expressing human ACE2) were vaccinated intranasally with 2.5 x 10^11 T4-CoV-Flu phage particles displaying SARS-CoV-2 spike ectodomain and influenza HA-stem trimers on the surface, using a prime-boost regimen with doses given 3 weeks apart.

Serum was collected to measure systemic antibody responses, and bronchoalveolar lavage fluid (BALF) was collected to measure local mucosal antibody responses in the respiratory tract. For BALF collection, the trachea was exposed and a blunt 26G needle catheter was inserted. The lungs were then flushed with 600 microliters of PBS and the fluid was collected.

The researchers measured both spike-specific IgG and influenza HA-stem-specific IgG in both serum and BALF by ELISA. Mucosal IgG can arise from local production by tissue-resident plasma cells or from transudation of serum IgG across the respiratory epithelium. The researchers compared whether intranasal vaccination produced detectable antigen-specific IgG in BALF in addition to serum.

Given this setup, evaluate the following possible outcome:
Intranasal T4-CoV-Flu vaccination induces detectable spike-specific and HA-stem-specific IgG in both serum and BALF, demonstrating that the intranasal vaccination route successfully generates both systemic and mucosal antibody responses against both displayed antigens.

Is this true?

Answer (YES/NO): YES